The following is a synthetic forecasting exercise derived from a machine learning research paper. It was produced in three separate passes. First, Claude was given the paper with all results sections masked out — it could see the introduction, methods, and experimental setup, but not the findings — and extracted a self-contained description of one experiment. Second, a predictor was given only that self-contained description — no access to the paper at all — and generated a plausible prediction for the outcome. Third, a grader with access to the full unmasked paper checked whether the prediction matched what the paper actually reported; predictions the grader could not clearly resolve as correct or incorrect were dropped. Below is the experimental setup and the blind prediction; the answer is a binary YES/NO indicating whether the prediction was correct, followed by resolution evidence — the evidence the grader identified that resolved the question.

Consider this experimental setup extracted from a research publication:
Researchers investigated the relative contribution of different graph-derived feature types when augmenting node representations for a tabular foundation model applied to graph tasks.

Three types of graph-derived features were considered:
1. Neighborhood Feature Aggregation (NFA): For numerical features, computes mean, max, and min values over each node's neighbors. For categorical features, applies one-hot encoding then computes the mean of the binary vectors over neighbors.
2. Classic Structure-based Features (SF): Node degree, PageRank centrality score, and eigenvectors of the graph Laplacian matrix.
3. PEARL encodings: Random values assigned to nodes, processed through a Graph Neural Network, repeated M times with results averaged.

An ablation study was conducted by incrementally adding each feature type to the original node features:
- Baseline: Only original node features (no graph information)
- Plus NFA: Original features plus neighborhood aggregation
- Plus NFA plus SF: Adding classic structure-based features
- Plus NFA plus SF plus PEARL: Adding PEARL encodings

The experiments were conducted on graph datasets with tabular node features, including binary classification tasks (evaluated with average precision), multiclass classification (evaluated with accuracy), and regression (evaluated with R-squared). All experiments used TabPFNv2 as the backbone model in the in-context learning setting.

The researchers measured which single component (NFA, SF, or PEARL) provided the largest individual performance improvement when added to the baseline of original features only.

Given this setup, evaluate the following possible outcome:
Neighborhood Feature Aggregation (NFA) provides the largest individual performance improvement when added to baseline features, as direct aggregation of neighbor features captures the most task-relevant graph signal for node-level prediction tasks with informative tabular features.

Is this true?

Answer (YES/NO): YES